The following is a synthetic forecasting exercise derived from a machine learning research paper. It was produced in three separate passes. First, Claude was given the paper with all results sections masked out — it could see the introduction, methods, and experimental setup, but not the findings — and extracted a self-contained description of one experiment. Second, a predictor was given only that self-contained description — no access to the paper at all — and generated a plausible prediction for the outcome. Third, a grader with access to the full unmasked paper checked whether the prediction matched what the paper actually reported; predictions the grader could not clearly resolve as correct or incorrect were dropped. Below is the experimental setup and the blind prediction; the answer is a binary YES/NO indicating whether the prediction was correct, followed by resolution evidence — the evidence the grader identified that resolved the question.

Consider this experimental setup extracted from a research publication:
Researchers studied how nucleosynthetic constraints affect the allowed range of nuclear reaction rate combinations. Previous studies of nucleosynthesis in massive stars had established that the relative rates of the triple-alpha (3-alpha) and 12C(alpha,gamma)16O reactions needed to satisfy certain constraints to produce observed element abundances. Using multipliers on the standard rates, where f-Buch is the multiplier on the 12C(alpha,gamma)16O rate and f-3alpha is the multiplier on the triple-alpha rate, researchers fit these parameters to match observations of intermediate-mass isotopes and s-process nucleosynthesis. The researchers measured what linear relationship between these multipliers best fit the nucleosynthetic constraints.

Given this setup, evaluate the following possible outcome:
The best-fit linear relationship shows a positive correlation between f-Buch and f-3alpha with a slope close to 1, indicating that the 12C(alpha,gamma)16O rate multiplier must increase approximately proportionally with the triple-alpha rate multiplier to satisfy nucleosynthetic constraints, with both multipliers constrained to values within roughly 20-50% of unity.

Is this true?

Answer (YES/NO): NO